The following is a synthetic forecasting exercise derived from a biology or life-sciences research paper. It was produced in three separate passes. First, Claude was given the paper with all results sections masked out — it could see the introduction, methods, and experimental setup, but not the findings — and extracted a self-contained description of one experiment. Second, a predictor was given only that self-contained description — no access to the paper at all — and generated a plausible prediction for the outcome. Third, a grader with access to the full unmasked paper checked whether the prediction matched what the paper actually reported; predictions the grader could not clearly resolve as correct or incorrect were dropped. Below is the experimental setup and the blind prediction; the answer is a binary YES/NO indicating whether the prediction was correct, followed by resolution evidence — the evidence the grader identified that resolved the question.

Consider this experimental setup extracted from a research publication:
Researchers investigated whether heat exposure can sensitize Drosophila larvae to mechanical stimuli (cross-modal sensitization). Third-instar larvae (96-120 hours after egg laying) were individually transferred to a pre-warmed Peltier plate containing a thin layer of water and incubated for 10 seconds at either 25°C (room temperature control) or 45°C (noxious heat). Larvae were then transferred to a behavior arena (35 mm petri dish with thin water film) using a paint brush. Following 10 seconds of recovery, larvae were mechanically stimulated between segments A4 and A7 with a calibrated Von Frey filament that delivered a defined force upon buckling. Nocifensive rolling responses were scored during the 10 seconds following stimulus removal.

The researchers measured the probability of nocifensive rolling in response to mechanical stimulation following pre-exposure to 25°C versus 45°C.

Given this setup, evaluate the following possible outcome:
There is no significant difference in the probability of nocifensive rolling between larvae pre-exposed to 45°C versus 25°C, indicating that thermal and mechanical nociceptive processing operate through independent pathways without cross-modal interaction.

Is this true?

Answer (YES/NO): NO